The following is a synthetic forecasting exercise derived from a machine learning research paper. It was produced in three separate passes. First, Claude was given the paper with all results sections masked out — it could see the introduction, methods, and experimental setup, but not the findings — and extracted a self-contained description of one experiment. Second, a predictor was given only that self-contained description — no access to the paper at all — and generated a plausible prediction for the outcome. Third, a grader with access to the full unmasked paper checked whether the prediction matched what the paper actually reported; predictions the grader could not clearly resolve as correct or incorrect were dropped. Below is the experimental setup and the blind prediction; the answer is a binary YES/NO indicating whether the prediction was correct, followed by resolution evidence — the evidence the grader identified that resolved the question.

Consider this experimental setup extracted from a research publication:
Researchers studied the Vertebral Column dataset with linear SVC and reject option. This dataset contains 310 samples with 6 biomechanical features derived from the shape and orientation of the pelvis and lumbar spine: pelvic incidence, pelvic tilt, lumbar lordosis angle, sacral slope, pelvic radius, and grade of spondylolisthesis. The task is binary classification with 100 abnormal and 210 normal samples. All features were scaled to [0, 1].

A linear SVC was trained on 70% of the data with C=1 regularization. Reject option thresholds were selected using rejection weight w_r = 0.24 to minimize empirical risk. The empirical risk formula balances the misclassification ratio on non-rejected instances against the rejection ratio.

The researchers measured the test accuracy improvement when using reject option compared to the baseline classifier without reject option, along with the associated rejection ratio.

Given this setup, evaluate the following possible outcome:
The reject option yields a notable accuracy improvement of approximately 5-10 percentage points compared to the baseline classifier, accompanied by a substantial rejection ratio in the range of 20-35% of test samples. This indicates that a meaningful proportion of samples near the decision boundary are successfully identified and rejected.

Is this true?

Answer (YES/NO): NO